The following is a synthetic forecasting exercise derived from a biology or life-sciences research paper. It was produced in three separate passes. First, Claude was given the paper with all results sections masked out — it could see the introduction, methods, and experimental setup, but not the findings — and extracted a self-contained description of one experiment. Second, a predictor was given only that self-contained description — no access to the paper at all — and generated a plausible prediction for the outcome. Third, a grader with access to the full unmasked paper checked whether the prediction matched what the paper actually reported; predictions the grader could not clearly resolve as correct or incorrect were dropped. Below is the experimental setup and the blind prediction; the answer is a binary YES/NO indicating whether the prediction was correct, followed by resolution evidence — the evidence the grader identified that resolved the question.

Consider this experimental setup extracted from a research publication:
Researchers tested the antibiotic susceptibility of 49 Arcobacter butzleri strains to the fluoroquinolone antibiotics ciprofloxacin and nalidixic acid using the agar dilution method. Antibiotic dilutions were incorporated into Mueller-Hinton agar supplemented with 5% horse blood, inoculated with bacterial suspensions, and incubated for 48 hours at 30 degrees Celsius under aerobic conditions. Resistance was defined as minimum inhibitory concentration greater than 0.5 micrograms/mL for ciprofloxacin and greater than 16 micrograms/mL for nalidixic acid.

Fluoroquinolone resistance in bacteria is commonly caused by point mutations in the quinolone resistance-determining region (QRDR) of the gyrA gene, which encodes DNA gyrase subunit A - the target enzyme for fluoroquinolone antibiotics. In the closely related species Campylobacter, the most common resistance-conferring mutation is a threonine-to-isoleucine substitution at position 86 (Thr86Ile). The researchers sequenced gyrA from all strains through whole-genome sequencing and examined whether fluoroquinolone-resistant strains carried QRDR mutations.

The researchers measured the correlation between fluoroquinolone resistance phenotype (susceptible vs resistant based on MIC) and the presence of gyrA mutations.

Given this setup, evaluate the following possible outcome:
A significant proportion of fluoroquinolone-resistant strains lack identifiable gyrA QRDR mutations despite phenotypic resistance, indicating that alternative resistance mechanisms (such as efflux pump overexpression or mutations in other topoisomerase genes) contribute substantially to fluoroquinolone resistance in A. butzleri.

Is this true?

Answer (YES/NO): NO